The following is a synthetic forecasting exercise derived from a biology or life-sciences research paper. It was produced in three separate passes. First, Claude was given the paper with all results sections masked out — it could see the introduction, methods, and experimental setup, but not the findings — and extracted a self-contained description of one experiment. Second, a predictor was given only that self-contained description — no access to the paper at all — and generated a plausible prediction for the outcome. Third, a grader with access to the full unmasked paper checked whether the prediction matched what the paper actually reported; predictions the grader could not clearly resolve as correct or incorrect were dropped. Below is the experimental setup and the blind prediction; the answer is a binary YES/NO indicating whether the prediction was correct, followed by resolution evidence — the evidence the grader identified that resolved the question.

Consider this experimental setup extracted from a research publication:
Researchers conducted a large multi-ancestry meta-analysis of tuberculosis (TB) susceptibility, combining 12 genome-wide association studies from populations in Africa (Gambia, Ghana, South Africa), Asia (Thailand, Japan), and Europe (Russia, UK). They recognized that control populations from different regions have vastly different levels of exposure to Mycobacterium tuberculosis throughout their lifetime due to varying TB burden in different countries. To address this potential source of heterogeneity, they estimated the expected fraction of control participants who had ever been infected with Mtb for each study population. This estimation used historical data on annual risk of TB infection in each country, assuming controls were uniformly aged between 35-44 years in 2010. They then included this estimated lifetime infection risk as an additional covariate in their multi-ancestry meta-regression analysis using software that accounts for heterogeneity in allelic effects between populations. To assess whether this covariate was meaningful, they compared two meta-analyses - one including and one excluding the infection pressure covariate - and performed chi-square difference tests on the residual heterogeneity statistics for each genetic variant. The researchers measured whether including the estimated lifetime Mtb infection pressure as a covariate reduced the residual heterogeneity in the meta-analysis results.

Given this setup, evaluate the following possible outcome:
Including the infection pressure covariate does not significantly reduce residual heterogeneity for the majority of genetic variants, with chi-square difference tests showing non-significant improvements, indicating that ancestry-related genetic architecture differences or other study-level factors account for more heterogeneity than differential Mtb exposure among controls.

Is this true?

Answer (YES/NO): YES